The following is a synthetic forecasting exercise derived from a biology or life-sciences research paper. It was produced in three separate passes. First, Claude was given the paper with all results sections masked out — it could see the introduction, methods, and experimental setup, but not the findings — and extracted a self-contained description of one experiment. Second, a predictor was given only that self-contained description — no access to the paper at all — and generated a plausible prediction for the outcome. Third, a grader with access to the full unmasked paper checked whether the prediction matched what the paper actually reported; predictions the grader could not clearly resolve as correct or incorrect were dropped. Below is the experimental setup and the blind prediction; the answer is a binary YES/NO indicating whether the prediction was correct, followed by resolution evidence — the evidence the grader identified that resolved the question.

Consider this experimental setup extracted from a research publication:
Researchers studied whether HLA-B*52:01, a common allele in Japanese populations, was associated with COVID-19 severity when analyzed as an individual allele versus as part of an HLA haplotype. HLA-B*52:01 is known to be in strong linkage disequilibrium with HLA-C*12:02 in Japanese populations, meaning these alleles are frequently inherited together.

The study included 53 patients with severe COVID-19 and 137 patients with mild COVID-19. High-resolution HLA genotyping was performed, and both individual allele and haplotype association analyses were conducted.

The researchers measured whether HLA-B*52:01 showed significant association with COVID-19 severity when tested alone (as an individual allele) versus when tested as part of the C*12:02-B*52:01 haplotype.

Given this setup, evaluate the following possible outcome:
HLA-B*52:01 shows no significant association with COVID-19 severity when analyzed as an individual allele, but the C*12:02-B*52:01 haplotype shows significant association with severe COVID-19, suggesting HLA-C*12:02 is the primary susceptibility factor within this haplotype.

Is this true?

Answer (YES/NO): NO